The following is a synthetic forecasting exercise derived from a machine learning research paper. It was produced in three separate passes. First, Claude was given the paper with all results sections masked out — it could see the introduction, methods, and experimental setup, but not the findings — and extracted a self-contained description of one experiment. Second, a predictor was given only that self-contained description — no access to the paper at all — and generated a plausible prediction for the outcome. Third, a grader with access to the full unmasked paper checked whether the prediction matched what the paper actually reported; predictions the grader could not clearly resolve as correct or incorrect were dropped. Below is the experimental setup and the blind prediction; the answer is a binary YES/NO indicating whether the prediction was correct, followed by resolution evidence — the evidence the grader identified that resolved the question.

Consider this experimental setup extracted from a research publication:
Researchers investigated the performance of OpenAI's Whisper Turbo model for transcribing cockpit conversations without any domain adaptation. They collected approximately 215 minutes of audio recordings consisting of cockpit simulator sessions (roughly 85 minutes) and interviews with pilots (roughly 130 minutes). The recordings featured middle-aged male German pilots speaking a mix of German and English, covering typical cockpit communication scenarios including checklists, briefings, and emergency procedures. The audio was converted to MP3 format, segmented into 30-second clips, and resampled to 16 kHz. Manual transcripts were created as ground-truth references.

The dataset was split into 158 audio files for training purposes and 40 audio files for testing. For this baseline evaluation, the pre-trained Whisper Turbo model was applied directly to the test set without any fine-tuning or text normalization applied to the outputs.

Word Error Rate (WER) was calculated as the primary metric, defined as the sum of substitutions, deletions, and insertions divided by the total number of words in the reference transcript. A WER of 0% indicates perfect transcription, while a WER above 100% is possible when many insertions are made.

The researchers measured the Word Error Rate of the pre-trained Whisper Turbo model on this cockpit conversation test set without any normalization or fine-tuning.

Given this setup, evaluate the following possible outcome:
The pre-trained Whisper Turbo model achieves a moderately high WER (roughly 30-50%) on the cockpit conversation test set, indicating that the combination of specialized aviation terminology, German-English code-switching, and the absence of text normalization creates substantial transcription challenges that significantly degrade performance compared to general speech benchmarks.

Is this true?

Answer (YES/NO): NO